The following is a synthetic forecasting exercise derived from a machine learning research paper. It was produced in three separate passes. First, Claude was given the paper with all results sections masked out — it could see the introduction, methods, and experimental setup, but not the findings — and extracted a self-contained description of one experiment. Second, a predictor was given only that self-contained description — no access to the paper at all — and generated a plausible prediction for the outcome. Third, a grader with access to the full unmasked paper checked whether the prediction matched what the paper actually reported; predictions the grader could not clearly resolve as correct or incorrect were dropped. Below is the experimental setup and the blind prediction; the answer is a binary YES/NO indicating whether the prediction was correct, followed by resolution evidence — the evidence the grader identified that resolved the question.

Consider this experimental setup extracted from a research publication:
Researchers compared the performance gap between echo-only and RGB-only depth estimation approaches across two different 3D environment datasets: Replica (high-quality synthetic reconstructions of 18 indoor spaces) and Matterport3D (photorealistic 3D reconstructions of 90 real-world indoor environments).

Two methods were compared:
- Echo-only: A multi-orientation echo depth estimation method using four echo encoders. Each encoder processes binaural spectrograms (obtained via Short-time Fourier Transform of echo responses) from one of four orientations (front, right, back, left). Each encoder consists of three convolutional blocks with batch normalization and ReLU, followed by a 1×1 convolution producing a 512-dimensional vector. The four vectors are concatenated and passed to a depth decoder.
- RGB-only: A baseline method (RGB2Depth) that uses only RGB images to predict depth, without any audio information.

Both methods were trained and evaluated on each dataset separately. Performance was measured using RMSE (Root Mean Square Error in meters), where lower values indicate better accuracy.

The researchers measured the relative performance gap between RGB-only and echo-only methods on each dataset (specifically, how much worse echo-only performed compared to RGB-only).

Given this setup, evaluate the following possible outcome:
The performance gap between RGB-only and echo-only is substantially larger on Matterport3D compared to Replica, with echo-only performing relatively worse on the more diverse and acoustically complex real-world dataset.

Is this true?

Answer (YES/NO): NO